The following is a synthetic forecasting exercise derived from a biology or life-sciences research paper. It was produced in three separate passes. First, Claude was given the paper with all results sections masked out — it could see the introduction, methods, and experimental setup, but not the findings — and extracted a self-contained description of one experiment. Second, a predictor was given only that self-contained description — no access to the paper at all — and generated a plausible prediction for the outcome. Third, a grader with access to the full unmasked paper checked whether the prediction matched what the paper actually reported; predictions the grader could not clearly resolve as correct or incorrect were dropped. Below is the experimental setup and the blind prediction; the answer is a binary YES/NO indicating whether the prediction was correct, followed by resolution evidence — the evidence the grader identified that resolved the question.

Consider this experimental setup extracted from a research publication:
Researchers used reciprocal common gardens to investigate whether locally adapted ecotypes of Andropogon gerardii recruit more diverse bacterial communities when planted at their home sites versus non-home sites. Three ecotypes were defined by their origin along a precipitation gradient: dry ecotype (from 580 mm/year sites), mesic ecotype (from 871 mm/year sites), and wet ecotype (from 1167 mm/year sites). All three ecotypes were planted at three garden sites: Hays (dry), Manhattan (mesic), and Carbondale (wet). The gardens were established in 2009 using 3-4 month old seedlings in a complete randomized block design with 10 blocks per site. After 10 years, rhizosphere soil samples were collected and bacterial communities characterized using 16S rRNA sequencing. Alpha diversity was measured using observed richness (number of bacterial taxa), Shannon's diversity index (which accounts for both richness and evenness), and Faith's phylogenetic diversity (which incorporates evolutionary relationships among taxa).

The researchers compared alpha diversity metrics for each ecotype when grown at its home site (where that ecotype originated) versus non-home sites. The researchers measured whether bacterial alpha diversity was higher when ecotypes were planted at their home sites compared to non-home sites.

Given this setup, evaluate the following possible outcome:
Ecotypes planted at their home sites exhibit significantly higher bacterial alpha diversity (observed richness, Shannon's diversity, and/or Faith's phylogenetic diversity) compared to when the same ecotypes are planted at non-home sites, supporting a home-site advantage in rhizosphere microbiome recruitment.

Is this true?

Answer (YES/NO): NO